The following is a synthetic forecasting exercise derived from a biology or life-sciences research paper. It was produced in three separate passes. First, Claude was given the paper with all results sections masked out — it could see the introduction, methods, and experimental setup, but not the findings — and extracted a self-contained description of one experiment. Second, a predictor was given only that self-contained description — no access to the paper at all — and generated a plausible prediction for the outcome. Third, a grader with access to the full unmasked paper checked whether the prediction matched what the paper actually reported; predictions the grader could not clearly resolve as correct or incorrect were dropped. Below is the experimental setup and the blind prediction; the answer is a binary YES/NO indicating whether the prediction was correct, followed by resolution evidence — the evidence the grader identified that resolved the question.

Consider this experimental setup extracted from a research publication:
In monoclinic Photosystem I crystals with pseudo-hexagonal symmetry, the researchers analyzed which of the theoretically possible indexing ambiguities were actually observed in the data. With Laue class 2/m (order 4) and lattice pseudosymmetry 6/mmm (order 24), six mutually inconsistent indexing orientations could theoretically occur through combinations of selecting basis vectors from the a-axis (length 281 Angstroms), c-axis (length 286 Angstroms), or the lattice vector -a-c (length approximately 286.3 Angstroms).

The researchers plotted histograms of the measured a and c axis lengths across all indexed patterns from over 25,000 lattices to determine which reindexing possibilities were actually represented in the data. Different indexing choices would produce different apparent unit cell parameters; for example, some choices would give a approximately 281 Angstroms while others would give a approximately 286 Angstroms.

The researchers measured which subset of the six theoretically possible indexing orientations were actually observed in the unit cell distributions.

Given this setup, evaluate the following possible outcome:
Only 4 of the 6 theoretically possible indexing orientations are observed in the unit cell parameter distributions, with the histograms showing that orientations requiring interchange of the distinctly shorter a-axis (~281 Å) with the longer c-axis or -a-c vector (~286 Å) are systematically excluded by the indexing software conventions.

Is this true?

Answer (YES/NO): NO